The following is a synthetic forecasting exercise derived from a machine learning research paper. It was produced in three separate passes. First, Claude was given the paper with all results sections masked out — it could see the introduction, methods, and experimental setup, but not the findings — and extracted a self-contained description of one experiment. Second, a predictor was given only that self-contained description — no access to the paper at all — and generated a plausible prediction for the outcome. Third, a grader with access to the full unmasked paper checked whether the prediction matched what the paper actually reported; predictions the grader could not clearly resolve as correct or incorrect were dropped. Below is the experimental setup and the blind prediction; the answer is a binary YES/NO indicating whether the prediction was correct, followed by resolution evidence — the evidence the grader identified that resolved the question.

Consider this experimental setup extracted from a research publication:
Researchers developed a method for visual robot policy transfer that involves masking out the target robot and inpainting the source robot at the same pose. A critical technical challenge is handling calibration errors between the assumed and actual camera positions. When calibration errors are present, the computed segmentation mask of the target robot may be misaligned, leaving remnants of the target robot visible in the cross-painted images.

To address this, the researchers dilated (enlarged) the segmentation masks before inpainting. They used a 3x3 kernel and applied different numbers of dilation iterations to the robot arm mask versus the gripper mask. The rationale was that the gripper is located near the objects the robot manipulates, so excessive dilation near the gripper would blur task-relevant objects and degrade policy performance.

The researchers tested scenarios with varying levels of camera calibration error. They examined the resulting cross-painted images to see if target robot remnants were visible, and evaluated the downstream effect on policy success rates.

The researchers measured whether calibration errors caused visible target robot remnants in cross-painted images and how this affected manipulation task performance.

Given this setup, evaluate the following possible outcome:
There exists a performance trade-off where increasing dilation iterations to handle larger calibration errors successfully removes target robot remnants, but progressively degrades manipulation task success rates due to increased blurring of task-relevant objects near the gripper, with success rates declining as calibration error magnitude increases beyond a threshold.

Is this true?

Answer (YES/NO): NO